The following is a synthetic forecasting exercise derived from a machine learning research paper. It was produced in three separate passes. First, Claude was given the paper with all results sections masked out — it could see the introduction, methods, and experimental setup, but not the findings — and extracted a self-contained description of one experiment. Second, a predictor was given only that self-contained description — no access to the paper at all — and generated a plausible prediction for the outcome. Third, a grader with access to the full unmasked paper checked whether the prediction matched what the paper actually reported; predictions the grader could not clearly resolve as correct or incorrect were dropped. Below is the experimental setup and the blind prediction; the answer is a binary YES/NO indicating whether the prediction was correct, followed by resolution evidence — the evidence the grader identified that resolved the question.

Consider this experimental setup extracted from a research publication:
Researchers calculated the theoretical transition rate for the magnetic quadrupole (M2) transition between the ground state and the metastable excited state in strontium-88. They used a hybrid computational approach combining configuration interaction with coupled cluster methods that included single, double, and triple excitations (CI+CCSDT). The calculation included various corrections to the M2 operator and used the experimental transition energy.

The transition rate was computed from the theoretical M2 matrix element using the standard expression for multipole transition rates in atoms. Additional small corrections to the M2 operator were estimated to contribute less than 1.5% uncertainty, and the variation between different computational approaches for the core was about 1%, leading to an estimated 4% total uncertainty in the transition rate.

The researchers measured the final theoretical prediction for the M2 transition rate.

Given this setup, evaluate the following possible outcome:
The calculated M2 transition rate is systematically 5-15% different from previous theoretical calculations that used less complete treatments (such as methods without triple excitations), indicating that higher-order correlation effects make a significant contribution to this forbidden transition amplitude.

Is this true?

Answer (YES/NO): NO